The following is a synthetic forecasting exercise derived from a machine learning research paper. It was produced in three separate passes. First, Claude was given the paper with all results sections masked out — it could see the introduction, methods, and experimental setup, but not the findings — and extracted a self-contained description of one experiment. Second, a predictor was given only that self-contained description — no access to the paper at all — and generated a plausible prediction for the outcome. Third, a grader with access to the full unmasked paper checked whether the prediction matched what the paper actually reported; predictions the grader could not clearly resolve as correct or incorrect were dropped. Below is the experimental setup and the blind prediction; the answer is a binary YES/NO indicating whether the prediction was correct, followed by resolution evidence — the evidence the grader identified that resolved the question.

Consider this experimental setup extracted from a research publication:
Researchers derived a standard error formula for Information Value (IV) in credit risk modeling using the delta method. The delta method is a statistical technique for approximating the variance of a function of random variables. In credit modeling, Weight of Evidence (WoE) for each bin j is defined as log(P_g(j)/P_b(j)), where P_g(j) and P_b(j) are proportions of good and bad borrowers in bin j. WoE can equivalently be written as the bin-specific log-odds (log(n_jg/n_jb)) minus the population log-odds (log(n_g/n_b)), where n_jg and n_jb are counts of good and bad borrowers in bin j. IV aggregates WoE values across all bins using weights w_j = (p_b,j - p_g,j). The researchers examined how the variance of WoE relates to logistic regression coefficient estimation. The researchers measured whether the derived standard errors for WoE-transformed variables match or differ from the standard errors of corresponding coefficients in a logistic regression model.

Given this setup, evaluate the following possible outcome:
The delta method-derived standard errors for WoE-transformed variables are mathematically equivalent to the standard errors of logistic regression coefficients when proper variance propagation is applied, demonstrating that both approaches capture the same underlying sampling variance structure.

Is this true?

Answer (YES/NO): YES